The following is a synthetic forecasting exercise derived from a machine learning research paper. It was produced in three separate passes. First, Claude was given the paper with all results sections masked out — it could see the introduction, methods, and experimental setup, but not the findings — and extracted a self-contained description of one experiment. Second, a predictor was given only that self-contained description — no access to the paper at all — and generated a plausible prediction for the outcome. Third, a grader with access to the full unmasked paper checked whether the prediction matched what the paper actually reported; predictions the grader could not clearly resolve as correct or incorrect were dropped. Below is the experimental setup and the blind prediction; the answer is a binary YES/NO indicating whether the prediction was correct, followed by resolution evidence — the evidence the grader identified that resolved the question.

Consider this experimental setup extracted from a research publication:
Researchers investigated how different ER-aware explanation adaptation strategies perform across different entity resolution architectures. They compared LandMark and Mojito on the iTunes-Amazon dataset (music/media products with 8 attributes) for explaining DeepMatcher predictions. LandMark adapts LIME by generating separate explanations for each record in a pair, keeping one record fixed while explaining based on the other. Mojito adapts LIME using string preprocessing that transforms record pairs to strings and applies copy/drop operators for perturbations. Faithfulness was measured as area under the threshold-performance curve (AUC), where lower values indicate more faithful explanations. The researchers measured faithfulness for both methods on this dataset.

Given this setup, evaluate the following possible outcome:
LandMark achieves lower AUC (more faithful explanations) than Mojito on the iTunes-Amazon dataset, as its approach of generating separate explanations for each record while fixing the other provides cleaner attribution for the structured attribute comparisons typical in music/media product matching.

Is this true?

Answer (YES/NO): YES